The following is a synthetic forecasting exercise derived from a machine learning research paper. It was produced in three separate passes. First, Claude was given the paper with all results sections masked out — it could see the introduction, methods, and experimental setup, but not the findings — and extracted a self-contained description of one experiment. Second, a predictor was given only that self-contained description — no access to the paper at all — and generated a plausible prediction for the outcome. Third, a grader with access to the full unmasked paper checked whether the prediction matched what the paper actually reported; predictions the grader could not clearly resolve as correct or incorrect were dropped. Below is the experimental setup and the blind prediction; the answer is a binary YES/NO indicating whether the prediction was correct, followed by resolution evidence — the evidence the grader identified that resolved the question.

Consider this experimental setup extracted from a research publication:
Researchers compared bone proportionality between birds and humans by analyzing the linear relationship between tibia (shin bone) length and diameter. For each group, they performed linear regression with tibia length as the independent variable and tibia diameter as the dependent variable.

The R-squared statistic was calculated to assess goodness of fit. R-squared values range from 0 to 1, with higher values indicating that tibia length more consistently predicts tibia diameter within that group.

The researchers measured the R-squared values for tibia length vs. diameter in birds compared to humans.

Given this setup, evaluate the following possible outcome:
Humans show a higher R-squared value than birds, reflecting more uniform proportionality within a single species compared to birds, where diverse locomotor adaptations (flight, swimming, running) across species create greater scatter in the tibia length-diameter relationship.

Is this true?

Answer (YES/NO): NO